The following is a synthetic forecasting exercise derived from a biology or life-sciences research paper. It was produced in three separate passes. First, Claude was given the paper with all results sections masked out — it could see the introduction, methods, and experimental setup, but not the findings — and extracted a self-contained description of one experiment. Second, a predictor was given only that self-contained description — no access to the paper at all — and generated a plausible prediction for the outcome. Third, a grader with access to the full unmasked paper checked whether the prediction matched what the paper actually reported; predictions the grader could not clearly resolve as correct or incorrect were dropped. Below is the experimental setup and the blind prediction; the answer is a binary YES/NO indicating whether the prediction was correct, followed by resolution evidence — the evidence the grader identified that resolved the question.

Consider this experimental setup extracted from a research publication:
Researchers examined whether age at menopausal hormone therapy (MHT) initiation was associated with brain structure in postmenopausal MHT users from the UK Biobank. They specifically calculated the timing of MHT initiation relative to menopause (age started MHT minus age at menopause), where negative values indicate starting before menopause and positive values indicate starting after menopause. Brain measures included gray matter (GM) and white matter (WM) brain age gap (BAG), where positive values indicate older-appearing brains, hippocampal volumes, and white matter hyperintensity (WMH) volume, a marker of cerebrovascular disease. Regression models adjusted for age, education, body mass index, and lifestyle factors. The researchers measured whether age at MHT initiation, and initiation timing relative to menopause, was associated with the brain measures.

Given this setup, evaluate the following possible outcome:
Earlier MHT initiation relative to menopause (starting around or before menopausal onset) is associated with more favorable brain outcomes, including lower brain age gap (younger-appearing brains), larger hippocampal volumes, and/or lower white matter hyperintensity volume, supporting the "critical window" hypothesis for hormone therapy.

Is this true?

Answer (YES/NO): NO